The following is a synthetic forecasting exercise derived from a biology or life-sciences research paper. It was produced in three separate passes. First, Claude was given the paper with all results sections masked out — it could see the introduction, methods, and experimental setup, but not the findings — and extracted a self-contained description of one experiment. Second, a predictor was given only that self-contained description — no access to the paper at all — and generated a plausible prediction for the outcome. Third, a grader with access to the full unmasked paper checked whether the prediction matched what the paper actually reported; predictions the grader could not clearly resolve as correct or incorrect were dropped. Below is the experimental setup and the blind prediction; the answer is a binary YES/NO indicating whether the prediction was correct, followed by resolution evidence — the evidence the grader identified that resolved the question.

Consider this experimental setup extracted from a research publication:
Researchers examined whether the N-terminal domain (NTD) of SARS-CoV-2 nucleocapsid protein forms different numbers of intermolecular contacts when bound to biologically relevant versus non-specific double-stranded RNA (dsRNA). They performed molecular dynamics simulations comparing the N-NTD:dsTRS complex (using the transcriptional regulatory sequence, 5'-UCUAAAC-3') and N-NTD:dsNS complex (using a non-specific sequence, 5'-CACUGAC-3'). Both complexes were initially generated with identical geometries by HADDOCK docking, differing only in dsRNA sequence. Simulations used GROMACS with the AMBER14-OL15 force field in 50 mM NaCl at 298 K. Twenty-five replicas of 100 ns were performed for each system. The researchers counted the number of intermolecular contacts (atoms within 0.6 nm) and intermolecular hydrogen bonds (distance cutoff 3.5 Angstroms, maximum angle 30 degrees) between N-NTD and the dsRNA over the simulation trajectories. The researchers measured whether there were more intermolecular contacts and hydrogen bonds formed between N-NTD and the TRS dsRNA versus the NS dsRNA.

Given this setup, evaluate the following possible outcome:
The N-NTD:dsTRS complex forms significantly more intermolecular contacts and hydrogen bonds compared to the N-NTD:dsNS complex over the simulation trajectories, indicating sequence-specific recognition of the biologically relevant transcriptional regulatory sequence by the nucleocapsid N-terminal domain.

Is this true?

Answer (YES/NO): NO